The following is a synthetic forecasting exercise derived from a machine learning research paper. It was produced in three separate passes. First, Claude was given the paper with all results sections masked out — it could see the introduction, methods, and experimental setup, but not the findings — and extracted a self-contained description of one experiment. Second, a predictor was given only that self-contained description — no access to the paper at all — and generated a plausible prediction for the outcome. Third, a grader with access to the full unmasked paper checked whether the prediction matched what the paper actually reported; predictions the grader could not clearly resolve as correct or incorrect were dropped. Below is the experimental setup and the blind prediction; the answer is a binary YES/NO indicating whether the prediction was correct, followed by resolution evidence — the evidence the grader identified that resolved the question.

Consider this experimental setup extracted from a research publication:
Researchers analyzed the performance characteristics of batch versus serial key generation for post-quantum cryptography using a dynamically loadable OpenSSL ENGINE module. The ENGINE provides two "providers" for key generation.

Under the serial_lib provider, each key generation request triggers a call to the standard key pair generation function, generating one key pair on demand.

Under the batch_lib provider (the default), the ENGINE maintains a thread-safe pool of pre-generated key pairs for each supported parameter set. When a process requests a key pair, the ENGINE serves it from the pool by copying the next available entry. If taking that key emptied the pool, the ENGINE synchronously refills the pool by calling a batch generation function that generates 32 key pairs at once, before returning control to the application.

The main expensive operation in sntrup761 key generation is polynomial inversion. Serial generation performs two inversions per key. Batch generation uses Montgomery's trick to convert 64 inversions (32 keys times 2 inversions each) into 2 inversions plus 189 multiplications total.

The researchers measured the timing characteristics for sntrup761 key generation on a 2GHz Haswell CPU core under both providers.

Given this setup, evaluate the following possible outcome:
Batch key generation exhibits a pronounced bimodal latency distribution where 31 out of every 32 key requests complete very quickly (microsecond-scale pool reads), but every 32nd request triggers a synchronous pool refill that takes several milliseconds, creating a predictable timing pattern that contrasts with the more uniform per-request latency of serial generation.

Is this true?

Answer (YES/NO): YES